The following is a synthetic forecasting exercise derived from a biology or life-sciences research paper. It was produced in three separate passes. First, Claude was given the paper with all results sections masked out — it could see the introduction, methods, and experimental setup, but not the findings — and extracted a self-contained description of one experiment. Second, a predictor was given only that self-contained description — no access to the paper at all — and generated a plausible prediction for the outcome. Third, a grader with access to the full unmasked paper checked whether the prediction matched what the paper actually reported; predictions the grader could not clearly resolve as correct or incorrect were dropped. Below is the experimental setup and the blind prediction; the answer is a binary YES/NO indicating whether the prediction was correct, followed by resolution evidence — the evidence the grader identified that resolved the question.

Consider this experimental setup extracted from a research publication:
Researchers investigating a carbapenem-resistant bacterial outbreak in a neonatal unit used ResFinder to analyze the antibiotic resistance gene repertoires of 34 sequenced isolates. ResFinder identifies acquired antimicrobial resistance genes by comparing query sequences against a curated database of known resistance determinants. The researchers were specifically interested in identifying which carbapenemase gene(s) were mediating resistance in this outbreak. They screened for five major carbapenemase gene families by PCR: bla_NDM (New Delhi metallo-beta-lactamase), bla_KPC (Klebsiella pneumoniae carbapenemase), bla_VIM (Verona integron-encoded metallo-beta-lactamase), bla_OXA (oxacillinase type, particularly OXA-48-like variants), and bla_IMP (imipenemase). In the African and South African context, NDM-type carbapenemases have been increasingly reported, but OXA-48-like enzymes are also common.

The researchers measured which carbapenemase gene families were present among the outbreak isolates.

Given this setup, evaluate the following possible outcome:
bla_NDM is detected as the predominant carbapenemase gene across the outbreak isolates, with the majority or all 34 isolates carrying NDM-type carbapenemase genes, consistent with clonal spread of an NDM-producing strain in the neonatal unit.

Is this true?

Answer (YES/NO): NO